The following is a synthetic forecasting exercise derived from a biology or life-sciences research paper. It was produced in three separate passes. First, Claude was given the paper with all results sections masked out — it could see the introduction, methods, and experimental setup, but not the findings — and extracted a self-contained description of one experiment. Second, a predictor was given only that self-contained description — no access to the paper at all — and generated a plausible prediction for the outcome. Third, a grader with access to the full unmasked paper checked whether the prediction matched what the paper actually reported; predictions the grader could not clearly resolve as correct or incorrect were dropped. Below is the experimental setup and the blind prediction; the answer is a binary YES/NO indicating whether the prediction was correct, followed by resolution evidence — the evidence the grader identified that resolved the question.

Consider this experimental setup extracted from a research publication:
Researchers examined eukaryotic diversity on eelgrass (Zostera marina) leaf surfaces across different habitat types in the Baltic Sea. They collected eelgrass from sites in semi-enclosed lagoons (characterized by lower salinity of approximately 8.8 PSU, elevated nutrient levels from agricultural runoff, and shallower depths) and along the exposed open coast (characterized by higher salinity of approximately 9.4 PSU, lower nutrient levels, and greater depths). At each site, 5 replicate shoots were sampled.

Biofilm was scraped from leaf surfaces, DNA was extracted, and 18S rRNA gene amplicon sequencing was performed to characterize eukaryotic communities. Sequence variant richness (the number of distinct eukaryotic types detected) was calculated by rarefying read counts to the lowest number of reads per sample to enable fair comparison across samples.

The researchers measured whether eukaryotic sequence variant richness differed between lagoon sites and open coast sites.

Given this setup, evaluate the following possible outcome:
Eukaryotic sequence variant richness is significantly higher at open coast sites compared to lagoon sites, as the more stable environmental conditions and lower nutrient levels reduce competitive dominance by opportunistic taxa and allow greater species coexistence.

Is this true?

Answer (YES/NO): NO